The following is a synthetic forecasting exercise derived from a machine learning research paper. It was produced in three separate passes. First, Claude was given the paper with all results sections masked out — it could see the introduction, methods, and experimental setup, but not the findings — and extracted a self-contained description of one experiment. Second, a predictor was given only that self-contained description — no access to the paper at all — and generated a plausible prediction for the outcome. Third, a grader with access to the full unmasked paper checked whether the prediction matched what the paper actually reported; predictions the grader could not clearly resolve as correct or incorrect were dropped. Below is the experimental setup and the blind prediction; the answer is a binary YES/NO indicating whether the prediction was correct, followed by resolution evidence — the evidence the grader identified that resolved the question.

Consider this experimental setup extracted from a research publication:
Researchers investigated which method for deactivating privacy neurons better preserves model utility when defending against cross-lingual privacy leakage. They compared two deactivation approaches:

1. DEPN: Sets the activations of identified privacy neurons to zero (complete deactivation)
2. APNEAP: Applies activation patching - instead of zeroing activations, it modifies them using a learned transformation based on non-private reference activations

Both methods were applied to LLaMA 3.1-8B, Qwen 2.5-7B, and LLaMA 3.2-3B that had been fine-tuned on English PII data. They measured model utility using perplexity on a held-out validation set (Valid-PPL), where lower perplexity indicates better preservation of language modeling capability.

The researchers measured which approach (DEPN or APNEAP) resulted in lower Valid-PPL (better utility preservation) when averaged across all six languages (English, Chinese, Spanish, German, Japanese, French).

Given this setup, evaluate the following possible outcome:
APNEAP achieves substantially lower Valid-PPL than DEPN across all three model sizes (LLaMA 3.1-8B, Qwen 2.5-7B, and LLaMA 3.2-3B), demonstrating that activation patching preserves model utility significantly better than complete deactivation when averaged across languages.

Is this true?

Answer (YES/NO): NO